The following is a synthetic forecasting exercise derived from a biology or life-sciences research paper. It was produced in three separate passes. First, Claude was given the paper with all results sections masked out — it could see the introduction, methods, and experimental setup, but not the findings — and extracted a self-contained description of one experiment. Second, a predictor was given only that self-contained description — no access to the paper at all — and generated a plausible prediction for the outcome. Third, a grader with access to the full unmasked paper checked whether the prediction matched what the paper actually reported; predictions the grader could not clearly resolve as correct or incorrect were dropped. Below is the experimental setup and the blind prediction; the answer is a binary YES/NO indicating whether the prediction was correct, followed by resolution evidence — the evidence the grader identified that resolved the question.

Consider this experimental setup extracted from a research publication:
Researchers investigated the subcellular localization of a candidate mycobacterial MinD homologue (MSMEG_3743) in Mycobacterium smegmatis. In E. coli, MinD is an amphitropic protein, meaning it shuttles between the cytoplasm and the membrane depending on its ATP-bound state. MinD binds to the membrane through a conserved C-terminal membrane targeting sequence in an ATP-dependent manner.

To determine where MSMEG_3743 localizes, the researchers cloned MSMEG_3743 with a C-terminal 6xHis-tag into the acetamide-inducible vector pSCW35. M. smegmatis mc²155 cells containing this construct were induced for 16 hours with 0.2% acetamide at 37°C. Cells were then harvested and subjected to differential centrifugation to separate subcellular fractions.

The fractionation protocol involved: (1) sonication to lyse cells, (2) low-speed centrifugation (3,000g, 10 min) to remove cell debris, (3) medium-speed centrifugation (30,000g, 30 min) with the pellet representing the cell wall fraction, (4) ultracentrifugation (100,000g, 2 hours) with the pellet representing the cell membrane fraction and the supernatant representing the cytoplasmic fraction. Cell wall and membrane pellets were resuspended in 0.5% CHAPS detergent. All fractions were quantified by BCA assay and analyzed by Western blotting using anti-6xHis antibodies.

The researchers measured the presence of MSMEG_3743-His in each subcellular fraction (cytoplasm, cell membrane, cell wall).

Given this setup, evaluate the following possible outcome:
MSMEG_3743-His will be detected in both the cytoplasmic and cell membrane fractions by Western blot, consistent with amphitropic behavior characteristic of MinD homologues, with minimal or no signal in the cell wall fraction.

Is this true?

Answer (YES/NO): NO